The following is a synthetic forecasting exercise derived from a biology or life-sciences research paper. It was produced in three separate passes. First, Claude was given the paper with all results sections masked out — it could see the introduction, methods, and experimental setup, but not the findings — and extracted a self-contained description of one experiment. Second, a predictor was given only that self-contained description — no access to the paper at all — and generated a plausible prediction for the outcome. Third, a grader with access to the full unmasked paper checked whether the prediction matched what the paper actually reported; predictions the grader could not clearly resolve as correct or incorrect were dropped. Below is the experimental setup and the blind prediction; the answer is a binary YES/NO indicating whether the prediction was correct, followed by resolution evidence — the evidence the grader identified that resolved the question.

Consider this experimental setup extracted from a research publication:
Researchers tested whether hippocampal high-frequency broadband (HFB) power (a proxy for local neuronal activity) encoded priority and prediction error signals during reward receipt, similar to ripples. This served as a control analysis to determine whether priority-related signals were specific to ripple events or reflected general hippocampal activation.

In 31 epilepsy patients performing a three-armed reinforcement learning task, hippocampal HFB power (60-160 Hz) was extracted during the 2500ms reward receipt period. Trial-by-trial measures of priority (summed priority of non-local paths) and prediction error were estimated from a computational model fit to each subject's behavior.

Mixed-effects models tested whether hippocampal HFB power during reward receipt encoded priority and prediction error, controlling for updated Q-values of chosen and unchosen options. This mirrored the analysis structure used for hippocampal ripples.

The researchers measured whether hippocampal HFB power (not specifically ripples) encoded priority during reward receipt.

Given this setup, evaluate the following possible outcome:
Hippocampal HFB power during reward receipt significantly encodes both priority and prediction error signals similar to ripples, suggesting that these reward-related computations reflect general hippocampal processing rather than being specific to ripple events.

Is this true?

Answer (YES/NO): NO